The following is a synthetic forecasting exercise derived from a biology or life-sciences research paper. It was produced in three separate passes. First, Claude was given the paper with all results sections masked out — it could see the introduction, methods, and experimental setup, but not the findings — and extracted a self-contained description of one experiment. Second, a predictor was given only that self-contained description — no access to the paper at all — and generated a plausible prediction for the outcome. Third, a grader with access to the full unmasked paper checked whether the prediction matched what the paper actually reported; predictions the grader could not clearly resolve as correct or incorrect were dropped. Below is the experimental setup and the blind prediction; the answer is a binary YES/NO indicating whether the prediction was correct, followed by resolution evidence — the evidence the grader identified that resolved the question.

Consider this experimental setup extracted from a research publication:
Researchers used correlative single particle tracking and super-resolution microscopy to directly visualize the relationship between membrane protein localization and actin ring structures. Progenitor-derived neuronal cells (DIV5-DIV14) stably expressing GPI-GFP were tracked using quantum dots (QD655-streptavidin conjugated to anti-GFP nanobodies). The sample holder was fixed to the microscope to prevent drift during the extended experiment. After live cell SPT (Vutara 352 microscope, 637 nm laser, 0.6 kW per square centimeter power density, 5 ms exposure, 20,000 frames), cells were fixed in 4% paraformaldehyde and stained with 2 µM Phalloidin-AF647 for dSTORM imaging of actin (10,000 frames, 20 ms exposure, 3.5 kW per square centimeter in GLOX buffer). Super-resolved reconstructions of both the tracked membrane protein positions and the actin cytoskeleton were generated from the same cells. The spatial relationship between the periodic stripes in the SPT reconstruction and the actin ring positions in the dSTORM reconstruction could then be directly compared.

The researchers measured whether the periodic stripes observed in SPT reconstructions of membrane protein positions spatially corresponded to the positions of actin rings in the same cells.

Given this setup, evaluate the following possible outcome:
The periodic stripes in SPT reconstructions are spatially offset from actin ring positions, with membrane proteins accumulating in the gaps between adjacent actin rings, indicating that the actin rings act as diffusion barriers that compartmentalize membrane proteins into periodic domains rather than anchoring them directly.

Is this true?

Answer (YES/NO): YES